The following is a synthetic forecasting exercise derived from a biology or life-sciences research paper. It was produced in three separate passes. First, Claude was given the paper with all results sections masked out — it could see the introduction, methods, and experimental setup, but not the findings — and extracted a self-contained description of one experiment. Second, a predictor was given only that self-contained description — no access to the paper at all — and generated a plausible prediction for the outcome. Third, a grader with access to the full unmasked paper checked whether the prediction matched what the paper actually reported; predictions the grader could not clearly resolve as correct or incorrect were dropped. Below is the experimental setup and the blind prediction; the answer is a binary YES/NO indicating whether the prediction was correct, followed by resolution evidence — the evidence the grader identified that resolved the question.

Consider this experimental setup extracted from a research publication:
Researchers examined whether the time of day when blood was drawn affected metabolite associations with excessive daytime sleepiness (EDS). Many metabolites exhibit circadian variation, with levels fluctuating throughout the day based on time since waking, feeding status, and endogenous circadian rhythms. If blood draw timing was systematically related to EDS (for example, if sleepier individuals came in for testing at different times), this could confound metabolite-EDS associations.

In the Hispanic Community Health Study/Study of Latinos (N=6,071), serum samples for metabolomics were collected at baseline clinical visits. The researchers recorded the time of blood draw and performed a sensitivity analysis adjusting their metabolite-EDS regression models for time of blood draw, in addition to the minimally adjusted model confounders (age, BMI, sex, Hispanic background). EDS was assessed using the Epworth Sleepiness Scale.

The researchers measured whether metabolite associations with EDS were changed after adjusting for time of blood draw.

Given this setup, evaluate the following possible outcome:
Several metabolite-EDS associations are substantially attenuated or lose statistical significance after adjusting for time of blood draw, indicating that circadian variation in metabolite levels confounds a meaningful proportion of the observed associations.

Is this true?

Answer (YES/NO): NO